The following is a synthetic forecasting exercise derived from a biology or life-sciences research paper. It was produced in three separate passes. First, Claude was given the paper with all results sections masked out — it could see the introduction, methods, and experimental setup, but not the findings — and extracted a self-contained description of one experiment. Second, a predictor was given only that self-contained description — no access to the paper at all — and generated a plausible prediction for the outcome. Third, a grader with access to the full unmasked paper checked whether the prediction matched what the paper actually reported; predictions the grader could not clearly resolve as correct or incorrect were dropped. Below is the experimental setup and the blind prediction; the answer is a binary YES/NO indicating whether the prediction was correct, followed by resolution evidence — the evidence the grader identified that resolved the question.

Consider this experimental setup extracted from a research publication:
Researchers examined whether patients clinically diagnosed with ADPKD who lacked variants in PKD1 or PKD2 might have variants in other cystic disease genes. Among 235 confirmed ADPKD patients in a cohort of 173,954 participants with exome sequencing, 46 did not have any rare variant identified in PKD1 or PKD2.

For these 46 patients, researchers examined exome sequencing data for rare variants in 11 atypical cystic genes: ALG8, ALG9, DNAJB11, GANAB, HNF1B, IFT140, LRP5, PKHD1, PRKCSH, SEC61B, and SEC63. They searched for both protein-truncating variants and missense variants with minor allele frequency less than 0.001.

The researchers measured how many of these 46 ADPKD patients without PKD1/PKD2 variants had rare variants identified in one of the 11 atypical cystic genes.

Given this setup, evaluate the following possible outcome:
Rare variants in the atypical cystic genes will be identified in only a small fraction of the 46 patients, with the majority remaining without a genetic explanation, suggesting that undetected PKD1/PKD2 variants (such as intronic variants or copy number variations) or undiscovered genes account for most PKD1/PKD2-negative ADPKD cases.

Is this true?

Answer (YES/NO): YES